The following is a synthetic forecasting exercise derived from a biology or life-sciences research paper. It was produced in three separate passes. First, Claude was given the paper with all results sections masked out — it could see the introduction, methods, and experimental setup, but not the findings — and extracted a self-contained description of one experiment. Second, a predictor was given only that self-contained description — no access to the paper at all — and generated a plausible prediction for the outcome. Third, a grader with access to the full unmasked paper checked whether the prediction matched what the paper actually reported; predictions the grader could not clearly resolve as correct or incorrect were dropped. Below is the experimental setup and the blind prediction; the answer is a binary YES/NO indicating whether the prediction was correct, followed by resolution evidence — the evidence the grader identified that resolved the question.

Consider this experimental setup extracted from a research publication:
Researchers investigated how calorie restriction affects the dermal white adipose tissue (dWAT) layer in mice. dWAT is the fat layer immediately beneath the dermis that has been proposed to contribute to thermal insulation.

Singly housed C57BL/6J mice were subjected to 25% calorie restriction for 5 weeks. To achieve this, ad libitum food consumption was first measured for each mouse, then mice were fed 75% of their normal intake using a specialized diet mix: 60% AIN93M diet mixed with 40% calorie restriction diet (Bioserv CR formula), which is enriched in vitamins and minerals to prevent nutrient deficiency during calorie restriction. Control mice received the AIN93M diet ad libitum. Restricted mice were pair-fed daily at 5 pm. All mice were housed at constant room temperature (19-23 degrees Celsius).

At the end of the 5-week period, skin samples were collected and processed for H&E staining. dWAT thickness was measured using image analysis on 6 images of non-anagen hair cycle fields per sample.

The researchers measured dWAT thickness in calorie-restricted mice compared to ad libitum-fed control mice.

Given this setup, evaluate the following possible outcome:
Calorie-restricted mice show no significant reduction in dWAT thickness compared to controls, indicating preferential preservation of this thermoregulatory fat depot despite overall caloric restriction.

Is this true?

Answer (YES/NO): NO